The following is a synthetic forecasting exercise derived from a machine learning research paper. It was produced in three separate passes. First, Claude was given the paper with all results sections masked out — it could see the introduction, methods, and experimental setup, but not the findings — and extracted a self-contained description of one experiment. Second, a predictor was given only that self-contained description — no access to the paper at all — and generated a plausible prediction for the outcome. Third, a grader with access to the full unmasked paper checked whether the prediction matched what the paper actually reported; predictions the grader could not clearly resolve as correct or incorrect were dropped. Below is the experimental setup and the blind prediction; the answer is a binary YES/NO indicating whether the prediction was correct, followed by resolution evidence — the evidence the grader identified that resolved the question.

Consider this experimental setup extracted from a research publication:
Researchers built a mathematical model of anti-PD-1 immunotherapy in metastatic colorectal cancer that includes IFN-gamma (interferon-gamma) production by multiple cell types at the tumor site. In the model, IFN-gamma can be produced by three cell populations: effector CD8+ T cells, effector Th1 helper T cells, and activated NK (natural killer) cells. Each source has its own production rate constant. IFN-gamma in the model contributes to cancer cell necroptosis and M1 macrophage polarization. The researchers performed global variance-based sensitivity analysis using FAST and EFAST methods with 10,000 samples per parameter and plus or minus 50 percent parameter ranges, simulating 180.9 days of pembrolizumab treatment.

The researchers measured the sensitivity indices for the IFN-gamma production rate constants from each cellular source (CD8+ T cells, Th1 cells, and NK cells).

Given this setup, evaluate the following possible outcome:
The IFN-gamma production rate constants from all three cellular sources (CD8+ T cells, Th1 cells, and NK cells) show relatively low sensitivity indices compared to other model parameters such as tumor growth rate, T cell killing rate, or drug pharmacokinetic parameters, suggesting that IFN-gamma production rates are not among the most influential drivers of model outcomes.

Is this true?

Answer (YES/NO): NO